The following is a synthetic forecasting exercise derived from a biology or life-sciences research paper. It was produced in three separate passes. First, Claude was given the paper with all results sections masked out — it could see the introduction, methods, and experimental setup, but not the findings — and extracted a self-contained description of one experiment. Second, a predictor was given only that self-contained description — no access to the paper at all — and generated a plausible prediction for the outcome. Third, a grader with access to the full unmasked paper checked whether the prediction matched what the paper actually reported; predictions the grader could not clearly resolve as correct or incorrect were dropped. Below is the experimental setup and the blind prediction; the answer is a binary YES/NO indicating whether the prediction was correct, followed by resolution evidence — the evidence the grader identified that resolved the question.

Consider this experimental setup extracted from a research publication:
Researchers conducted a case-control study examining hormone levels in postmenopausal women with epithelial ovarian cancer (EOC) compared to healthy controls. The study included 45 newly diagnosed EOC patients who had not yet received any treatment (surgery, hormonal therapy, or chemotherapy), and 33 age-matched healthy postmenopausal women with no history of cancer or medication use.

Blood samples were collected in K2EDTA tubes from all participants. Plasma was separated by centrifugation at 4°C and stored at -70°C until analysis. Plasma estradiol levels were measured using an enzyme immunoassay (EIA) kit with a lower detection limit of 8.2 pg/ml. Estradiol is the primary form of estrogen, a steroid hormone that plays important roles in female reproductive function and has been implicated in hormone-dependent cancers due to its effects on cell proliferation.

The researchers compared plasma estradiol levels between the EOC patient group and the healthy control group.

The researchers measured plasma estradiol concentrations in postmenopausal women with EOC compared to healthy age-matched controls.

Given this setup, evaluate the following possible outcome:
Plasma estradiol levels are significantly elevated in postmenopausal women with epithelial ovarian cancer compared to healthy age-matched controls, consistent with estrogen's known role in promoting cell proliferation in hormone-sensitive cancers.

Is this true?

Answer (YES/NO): YES